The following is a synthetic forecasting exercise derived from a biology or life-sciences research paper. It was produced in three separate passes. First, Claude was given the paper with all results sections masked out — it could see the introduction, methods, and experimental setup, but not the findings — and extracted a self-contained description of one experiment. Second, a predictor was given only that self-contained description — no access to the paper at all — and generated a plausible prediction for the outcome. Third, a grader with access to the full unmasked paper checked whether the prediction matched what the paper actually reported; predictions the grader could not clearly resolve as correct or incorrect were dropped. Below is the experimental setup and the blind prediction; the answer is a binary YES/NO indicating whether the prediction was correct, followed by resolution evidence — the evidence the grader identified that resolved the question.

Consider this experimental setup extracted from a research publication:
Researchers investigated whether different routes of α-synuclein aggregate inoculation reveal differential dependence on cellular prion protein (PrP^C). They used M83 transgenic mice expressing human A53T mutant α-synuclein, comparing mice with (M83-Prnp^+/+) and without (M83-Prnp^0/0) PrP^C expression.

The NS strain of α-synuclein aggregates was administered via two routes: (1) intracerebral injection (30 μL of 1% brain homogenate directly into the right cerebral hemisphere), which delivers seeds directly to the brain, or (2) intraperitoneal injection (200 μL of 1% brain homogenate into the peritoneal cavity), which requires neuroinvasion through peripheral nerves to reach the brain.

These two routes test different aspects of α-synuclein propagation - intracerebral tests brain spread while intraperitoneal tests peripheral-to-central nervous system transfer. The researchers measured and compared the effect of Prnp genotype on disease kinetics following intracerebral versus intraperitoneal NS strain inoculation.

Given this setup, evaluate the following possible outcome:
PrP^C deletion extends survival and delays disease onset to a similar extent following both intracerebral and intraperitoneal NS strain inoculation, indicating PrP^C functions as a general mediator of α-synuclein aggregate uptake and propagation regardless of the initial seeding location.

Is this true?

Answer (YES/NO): NO